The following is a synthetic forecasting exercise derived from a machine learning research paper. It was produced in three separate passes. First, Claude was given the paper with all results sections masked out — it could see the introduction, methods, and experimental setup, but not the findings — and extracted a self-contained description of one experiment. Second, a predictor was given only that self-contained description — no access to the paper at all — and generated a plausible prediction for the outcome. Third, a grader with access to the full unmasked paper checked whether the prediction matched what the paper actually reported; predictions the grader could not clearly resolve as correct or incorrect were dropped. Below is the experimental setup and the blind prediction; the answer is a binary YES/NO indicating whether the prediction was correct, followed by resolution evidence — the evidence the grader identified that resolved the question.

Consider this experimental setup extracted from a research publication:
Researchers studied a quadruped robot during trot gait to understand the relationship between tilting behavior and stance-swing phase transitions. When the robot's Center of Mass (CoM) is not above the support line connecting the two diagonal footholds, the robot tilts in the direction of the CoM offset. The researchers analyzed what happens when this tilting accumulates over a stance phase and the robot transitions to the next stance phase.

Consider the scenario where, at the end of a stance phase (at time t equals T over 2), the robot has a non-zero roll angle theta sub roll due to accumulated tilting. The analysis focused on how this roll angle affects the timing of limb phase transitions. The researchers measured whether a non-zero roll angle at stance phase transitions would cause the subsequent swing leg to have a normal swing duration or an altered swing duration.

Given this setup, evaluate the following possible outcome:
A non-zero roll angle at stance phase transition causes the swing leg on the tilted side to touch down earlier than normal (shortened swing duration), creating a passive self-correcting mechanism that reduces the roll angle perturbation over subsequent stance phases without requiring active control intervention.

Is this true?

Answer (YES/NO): NO